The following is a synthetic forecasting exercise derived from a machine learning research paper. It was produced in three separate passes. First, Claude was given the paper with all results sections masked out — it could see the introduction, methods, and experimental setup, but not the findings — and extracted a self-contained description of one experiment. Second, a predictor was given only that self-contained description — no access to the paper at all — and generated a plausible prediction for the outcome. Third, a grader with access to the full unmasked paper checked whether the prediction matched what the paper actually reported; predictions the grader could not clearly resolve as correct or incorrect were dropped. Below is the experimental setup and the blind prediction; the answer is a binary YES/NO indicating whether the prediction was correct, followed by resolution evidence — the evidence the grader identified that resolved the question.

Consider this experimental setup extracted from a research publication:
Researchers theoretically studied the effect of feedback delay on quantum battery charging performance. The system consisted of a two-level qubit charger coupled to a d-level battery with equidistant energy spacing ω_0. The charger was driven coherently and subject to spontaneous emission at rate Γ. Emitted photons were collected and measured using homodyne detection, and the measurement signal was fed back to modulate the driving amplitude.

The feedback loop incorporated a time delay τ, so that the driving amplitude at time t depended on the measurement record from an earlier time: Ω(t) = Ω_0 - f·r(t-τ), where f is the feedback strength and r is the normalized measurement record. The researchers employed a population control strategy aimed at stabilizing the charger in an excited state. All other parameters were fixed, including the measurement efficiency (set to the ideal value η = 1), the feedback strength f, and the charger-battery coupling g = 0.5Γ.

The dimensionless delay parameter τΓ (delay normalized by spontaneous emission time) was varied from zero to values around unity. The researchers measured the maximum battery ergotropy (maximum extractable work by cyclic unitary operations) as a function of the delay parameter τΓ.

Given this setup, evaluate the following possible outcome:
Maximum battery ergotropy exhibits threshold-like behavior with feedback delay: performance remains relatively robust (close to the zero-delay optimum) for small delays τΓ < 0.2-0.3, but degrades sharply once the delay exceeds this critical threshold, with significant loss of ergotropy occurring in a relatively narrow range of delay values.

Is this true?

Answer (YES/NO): NO